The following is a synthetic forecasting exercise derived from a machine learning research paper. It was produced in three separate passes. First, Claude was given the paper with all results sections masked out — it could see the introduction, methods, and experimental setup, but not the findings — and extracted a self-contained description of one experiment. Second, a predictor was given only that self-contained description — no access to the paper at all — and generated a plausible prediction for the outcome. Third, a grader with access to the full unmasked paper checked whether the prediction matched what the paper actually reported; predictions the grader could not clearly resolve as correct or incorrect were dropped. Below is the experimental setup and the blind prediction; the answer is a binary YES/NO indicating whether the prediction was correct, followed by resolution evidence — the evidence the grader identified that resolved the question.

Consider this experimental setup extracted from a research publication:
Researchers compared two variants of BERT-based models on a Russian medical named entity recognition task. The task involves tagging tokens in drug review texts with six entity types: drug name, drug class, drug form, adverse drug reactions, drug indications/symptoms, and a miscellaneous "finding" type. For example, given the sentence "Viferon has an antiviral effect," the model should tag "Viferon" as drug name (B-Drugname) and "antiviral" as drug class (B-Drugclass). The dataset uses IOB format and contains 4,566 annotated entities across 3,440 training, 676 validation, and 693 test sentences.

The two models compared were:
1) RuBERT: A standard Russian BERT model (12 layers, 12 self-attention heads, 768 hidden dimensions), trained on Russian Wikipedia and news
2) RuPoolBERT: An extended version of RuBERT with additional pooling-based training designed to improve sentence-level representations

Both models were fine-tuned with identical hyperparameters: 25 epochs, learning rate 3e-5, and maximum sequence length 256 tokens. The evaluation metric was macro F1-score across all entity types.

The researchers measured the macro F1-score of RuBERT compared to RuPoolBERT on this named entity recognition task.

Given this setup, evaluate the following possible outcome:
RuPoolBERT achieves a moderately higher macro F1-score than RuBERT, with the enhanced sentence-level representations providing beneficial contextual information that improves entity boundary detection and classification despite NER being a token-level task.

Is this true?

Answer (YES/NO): NO